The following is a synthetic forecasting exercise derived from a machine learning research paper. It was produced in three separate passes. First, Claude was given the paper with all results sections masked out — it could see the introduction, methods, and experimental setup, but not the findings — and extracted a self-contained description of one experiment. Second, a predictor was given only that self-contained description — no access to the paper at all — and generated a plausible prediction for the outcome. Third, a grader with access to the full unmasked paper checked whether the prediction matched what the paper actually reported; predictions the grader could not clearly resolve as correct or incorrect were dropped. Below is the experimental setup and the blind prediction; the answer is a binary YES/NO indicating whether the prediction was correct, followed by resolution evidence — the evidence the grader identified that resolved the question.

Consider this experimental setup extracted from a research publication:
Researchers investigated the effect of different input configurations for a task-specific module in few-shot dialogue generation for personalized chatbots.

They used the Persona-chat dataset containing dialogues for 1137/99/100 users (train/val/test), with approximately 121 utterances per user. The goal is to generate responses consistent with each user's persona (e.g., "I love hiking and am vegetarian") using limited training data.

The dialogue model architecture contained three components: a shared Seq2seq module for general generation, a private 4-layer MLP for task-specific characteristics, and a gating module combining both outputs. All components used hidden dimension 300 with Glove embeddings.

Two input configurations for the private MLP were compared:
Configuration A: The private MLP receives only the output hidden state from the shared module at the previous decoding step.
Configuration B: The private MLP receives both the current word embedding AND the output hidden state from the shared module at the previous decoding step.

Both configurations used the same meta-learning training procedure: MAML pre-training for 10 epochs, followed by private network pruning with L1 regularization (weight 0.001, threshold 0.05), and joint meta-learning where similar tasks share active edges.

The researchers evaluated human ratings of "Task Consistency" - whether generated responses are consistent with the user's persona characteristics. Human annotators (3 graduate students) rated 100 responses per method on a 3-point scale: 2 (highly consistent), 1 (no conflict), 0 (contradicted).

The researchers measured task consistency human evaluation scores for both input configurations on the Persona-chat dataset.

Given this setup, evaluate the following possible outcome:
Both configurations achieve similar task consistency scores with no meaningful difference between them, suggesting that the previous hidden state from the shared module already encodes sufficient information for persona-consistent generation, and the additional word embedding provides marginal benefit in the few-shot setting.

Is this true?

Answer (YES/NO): NO